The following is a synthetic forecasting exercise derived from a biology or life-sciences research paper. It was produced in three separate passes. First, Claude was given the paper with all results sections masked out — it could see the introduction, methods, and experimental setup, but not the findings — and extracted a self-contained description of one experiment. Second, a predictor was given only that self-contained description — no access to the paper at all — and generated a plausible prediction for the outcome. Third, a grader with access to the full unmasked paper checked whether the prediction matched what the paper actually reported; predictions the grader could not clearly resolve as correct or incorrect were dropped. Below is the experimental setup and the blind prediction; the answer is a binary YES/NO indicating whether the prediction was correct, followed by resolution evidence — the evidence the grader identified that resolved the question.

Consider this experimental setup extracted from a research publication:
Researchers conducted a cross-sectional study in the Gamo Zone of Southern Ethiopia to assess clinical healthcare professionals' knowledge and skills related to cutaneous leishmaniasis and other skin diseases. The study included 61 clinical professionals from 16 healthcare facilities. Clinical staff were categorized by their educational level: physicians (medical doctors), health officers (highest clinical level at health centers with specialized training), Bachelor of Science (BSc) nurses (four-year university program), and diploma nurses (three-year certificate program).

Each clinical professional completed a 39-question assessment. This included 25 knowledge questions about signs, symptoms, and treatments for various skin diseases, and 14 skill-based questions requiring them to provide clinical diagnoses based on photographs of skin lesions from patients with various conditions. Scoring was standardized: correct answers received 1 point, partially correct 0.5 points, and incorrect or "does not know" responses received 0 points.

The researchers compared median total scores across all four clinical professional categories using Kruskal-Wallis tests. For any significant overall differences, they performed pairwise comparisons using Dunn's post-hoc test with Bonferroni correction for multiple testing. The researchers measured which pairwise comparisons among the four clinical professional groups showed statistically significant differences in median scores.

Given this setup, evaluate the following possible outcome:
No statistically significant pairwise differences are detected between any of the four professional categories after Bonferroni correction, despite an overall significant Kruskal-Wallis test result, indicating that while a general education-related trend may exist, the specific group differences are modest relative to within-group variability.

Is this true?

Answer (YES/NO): NO